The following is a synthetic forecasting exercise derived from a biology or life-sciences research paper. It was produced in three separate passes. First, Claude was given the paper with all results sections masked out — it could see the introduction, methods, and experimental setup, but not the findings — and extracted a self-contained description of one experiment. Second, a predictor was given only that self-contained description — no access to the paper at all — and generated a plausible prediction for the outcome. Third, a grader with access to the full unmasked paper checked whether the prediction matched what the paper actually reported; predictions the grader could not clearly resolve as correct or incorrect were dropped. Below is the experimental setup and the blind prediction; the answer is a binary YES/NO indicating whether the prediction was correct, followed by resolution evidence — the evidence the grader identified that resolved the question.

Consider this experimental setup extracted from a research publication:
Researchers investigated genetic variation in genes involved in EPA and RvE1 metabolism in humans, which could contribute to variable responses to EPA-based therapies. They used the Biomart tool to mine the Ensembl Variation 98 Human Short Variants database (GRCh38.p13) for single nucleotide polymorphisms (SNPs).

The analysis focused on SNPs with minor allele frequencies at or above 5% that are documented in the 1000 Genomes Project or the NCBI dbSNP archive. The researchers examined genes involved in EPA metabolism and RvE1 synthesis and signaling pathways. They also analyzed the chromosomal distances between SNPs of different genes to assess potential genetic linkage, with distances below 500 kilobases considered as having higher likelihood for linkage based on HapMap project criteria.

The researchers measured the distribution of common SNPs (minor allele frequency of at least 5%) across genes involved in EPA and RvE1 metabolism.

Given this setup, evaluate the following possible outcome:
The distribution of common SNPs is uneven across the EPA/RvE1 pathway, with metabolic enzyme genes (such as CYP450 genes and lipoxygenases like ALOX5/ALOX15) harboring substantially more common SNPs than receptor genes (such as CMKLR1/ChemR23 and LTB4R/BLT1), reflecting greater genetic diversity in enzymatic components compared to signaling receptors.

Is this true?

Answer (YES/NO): NO